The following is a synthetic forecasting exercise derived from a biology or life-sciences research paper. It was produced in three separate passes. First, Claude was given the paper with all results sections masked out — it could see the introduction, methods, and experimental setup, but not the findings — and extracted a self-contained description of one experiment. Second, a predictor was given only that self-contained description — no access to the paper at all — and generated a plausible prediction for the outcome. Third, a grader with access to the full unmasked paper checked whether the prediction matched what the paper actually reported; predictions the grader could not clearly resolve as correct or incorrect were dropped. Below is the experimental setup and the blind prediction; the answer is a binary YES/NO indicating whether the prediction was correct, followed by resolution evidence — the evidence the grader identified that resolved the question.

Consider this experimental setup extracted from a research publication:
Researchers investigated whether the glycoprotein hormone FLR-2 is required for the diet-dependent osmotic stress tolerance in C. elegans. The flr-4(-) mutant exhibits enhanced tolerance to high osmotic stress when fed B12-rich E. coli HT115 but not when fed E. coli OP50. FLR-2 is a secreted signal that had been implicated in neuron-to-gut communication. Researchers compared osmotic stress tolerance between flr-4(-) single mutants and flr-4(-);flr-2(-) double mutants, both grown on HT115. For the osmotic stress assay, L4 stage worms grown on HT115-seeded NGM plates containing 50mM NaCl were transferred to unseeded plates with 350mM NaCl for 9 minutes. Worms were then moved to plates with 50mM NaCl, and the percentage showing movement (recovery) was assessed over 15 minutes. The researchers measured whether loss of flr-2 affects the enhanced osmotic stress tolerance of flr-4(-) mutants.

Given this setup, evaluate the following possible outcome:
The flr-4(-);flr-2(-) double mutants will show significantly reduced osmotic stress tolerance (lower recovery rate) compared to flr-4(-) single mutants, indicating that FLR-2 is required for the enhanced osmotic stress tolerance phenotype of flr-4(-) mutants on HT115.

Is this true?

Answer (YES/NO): YES